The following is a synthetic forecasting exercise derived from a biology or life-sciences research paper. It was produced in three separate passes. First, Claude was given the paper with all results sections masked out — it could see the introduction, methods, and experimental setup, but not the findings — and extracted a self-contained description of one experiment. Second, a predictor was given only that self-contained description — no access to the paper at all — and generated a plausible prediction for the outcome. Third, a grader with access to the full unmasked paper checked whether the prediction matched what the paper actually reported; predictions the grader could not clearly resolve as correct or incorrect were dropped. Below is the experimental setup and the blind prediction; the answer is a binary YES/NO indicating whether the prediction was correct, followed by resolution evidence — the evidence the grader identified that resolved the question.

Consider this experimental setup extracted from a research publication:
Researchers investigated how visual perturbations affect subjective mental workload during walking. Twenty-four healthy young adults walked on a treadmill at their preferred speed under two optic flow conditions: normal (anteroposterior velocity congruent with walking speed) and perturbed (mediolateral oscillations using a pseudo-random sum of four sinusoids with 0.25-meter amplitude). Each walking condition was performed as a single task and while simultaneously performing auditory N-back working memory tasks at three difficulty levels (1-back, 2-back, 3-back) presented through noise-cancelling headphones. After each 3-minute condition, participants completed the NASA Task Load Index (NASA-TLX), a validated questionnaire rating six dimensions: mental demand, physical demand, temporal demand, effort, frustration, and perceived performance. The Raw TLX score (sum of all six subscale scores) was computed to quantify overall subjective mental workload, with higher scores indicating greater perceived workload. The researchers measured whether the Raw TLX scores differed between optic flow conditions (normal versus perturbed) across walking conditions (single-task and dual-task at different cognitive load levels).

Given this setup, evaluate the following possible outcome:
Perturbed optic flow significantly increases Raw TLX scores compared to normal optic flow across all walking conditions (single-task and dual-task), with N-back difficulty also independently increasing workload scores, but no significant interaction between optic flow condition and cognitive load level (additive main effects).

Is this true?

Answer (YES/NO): NO